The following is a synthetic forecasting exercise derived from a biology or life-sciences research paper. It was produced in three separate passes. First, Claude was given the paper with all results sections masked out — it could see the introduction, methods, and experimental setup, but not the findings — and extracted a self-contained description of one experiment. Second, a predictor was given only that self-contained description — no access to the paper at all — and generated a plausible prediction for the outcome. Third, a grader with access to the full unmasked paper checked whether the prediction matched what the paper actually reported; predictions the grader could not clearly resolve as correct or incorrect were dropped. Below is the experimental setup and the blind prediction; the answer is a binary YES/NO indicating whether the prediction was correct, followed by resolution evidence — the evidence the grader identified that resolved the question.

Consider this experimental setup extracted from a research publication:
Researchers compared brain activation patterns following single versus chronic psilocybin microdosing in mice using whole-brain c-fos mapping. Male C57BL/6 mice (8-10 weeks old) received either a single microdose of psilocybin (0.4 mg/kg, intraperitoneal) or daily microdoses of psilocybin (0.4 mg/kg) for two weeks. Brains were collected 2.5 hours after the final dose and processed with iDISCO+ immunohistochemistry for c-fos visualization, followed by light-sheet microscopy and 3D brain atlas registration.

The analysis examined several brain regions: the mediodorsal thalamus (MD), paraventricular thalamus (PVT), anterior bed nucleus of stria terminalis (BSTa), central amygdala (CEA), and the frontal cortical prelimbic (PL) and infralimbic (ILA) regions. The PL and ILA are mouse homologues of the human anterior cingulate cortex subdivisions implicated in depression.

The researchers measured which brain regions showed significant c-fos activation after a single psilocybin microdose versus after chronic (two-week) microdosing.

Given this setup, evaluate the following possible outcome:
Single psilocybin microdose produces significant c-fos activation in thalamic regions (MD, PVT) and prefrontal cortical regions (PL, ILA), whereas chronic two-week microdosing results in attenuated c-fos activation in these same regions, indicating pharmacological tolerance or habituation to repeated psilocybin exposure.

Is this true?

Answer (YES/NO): NO